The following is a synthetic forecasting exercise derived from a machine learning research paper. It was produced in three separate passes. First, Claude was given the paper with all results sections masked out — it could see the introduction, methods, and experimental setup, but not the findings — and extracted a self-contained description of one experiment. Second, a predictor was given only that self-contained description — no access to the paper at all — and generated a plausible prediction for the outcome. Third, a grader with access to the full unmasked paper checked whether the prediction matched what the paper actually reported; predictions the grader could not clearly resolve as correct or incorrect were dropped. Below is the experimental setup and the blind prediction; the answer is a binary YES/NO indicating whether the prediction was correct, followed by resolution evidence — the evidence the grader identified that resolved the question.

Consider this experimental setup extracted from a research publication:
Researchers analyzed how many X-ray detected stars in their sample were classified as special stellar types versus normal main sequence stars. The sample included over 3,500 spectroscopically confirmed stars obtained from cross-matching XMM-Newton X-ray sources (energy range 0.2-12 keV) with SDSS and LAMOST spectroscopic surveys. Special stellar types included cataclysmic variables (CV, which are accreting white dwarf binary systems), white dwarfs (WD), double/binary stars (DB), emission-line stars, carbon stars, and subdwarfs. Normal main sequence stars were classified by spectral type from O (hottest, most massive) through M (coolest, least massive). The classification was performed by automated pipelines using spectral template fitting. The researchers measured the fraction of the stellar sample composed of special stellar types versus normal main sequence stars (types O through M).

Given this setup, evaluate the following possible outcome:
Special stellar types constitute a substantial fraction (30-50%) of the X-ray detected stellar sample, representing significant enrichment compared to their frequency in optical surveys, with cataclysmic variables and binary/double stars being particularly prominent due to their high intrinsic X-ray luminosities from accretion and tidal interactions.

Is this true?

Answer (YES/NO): NO